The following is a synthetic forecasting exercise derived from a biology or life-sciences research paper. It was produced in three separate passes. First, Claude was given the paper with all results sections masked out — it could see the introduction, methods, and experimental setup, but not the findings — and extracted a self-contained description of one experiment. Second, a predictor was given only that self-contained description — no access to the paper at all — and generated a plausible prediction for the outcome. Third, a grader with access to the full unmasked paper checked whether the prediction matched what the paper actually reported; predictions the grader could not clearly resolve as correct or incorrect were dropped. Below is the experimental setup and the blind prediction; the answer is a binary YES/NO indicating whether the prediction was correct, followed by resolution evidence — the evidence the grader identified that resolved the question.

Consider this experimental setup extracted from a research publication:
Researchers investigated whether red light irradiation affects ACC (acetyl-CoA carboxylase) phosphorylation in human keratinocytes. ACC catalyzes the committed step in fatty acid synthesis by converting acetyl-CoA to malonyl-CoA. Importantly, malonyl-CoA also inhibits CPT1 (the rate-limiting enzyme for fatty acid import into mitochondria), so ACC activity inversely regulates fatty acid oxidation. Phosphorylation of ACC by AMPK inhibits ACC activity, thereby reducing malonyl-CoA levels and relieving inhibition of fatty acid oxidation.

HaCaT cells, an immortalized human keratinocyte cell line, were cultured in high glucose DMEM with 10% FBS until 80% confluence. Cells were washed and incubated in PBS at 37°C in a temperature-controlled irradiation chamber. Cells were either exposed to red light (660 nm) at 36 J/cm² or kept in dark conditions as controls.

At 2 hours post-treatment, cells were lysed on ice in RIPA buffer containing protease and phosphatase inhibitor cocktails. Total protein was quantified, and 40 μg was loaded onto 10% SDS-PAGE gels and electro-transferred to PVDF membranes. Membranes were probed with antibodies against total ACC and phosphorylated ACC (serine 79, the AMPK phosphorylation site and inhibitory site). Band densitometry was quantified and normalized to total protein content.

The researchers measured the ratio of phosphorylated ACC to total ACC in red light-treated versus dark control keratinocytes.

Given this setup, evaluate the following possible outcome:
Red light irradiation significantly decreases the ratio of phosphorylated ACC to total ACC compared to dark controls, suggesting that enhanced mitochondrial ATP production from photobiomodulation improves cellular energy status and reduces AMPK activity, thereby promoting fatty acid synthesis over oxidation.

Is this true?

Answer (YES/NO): NO